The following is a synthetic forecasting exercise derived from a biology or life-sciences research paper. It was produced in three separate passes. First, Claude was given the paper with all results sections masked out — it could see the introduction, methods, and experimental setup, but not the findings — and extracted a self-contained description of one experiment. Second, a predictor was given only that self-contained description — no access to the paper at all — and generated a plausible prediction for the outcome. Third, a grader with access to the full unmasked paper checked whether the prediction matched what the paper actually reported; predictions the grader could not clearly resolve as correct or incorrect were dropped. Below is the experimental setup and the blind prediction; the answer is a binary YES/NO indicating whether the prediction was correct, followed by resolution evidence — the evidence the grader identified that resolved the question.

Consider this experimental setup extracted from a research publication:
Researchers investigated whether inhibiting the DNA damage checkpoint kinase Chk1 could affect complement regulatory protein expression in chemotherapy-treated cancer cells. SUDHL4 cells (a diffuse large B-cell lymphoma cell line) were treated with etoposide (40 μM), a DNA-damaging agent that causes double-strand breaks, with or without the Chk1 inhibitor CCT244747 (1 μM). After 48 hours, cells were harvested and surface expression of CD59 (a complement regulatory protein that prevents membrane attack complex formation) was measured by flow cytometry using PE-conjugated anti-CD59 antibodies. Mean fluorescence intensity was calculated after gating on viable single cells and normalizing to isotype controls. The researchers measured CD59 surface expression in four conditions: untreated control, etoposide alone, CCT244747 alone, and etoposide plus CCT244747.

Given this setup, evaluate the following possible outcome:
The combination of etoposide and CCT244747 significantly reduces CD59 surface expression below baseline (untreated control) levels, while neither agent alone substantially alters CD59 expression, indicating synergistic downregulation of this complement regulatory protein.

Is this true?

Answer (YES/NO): NO